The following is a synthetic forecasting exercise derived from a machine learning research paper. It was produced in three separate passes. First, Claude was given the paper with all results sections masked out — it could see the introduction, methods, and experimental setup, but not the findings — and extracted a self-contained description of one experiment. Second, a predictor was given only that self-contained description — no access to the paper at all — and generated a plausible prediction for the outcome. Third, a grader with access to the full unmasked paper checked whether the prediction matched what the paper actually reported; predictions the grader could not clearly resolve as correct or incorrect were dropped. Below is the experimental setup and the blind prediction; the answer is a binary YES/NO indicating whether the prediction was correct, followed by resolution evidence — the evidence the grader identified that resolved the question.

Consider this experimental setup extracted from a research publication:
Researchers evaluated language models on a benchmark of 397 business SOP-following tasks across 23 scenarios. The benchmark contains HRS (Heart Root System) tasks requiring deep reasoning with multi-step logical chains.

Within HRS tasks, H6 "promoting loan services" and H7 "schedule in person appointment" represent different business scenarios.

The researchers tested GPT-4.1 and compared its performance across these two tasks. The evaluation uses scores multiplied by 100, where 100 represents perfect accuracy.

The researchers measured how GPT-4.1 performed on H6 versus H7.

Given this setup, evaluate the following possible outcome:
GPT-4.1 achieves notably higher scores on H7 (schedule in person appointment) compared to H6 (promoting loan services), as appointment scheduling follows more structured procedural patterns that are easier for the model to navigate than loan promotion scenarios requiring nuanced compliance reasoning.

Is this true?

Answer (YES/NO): NO